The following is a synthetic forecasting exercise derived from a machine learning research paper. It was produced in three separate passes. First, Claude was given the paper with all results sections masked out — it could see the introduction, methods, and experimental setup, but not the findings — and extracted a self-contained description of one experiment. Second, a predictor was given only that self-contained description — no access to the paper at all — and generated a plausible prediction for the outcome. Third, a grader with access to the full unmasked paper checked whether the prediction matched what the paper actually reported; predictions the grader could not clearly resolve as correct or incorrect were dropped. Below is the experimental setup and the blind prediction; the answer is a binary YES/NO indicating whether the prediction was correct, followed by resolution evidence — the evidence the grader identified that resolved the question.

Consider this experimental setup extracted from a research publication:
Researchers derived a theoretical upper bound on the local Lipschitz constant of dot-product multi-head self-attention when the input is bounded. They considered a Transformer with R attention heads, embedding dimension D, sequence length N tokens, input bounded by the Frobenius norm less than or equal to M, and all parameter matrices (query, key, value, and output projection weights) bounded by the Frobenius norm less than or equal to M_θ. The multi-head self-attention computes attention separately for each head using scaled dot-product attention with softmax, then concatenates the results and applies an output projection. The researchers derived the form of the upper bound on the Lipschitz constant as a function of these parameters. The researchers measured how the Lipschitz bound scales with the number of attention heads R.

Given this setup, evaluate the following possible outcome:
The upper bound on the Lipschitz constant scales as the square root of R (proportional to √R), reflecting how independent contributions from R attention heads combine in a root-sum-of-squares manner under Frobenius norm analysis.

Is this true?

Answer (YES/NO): YES